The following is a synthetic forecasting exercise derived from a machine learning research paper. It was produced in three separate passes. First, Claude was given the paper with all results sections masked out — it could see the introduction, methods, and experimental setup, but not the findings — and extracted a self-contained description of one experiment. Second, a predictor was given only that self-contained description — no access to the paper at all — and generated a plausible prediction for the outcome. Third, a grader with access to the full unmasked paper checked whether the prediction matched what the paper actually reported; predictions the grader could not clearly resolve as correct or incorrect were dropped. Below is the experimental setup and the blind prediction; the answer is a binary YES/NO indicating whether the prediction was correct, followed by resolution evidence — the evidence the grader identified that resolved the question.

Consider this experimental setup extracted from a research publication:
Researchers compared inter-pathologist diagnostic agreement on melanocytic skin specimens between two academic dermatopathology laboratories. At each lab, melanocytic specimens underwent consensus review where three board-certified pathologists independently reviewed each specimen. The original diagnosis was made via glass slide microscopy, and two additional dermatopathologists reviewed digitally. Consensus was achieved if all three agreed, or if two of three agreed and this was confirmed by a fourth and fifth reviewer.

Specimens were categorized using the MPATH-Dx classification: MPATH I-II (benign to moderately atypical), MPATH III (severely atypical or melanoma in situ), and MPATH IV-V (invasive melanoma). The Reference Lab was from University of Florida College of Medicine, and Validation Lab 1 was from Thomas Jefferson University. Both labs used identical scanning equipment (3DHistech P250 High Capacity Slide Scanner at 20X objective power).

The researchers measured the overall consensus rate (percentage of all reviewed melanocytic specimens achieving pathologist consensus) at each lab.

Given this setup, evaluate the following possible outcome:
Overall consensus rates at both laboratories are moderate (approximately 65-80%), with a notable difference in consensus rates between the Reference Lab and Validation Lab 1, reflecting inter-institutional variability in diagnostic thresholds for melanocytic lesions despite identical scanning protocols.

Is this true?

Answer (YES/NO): NO